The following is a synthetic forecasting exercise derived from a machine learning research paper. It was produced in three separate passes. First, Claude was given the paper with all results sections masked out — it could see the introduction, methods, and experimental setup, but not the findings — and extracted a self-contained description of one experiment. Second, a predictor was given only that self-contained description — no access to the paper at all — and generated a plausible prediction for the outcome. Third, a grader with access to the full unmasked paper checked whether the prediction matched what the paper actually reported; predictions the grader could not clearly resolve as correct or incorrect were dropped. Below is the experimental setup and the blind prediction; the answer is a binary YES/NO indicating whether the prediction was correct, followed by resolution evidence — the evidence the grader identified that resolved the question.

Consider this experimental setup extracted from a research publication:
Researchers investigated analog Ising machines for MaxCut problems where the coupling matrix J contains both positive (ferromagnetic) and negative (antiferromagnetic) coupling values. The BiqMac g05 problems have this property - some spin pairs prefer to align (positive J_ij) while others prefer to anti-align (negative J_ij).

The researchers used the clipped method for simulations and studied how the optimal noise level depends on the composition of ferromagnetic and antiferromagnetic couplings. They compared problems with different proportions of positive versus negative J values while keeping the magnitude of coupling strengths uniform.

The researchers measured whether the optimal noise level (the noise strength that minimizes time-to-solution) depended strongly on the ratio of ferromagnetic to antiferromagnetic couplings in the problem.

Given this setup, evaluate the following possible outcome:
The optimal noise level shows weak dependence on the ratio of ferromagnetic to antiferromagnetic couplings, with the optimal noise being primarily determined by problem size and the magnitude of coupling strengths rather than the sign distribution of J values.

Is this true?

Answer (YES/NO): NO